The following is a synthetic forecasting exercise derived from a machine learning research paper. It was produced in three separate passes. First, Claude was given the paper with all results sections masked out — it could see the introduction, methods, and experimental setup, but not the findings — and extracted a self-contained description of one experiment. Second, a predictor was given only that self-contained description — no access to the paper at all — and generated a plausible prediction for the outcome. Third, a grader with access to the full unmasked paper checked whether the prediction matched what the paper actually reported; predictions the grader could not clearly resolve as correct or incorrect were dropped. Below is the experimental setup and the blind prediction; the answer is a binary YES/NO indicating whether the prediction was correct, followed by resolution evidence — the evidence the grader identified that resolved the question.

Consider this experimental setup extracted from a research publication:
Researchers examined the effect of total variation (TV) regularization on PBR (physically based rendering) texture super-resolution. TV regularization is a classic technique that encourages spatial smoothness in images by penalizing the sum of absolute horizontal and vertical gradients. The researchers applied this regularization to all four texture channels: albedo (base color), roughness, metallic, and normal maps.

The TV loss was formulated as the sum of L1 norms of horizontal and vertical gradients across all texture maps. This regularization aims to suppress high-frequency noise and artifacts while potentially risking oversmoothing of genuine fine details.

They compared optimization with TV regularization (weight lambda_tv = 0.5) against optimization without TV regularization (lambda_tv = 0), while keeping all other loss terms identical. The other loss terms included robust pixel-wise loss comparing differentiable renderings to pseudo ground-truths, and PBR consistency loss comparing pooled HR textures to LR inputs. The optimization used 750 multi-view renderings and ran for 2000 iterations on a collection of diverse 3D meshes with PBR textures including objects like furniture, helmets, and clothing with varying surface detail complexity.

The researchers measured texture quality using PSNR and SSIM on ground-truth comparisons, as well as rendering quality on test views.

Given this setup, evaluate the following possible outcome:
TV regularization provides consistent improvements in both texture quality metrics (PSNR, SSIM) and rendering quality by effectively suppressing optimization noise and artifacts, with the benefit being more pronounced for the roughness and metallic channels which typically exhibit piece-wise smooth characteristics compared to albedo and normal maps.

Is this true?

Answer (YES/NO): NO